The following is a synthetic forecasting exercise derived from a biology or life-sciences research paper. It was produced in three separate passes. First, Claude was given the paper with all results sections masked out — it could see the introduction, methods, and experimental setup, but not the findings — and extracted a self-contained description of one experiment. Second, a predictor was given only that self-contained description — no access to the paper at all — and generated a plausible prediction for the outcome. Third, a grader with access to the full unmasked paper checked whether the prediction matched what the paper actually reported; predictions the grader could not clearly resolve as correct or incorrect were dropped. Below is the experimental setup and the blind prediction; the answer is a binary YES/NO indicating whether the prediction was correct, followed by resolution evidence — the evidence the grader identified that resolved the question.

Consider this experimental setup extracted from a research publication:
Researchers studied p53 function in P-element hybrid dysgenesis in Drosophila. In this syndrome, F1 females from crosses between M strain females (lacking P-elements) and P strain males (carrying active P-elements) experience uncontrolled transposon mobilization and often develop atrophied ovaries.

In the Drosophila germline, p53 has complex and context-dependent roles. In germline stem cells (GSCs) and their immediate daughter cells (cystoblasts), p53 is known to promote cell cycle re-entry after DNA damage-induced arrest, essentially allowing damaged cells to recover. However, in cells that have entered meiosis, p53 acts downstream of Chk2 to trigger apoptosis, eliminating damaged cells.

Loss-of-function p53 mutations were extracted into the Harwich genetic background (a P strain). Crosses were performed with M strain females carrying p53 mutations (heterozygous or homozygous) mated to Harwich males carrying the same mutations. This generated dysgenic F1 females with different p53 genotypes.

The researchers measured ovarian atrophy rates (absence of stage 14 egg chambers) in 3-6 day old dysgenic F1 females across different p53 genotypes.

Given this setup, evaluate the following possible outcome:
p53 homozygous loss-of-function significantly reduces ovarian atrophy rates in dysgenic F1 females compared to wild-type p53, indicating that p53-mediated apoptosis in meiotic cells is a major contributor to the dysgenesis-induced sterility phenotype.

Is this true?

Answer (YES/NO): NO